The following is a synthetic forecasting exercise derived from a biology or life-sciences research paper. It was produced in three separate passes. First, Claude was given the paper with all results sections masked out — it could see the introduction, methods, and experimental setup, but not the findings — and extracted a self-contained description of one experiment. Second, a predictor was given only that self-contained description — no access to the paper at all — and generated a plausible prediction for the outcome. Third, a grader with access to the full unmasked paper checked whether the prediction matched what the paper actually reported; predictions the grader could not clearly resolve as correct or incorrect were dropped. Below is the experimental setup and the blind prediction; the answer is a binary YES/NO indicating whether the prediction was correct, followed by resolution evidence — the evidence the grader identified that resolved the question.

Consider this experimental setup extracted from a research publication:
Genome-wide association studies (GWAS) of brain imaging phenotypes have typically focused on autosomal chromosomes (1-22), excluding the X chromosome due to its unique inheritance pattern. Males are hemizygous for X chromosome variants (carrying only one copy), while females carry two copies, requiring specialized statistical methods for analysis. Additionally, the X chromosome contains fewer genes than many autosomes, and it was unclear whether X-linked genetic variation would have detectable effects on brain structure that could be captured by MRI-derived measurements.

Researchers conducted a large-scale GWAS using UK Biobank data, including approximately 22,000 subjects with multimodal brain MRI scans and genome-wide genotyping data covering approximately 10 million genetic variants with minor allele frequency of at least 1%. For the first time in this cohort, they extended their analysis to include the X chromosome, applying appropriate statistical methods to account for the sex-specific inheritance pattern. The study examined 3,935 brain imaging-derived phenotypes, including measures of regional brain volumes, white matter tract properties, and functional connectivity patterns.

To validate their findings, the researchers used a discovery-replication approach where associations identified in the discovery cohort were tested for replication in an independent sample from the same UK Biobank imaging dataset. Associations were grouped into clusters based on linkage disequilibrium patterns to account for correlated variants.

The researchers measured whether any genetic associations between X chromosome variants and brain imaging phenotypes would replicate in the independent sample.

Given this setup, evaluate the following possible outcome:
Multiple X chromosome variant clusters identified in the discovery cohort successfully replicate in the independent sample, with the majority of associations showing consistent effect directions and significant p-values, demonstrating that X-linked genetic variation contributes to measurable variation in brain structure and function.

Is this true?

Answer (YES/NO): NO